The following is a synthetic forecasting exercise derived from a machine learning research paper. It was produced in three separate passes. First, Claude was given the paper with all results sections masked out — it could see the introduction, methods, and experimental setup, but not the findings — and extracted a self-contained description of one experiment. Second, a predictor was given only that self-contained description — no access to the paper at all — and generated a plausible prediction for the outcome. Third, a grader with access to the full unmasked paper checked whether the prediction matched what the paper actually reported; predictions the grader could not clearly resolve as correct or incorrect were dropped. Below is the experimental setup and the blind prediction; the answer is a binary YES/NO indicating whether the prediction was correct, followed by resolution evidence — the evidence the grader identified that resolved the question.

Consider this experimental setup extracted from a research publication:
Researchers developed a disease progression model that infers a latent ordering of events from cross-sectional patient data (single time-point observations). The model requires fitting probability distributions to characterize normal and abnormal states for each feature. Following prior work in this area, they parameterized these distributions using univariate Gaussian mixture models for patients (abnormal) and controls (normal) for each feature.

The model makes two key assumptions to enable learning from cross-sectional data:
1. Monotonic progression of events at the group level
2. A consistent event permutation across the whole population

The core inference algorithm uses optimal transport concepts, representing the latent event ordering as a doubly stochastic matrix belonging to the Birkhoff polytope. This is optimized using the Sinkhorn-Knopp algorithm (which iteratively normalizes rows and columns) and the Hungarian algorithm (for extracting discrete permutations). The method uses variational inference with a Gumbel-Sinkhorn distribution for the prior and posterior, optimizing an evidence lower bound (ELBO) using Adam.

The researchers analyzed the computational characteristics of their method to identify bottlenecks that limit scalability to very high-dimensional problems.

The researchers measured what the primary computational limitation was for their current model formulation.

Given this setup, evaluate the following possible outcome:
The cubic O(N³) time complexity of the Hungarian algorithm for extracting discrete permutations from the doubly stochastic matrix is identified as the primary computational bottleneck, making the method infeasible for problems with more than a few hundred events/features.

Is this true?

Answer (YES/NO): NO